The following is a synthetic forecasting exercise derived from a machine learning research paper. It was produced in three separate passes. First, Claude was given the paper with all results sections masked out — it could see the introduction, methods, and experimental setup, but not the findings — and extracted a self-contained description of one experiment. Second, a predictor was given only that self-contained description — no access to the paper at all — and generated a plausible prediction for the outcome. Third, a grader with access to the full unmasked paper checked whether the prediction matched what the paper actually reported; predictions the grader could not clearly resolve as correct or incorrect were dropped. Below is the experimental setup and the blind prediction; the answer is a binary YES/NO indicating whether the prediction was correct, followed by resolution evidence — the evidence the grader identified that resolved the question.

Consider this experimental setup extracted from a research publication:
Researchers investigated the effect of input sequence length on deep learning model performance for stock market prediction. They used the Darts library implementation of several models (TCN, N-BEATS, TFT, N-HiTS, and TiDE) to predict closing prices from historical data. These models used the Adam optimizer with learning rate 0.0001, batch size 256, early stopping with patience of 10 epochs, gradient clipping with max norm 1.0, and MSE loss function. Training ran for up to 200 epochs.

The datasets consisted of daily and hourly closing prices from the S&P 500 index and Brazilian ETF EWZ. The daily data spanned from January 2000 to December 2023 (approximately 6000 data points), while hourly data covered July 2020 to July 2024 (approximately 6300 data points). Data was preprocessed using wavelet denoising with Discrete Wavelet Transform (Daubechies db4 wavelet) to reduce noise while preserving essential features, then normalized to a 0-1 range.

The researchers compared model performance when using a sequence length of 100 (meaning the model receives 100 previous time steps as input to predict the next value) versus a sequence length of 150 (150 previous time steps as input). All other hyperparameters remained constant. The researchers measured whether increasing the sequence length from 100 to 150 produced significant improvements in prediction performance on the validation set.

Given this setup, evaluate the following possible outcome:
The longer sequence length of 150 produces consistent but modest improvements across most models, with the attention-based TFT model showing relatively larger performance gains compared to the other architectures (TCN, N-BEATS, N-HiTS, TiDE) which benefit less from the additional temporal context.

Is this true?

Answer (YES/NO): NO